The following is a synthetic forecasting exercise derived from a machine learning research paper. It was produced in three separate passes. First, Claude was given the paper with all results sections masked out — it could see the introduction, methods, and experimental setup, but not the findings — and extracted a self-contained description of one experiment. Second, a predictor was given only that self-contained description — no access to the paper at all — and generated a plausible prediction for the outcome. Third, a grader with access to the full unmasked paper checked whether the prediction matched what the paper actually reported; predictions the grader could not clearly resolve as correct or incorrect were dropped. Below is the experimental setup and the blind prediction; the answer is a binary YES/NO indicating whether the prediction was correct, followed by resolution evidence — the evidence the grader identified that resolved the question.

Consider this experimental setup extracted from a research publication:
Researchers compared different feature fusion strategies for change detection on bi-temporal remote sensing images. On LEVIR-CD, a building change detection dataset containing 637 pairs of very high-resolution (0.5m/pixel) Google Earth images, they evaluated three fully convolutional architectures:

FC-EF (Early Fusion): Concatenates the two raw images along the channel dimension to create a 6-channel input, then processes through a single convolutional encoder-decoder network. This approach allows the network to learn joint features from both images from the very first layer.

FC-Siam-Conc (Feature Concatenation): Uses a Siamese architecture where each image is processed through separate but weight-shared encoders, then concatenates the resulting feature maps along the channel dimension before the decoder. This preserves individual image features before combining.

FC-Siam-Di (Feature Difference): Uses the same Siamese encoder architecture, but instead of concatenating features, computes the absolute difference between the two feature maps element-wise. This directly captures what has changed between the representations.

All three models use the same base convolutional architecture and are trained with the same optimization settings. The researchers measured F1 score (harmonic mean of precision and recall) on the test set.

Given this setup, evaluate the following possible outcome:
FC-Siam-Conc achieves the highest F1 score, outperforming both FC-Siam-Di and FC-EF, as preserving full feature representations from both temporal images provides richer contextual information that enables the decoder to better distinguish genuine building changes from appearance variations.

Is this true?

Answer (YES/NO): NO